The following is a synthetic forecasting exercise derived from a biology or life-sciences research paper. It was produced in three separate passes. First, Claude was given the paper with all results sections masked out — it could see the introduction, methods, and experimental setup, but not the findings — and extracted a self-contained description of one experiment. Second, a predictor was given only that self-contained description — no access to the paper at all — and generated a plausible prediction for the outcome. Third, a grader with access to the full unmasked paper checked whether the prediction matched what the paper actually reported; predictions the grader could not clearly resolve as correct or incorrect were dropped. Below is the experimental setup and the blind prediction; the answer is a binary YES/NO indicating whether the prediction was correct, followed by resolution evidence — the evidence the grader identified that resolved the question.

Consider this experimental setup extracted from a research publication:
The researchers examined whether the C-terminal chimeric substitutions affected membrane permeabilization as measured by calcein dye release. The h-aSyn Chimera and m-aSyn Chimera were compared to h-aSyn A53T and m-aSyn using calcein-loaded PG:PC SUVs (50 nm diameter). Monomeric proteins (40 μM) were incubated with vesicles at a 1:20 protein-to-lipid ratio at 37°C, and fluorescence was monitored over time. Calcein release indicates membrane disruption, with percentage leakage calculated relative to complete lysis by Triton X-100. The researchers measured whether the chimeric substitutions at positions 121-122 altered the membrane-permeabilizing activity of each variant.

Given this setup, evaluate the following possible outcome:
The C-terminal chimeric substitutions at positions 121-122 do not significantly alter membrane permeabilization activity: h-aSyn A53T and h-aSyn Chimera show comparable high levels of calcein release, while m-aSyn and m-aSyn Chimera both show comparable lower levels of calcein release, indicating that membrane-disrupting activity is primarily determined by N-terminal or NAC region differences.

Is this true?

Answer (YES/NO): NO